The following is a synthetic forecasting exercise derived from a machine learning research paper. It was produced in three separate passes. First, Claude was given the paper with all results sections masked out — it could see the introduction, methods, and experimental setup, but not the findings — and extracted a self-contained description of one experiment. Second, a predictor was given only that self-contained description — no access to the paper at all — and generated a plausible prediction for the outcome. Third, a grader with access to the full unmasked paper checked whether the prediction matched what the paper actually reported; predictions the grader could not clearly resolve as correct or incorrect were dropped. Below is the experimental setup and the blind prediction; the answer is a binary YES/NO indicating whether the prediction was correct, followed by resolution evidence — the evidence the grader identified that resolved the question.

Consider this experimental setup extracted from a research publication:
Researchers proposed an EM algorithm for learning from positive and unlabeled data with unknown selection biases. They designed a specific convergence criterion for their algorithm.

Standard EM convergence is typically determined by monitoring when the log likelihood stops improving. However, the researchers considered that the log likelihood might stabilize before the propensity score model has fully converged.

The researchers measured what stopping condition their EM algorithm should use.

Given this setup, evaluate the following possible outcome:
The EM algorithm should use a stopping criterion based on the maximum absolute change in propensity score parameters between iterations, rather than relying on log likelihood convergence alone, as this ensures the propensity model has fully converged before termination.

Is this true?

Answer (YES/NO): NO